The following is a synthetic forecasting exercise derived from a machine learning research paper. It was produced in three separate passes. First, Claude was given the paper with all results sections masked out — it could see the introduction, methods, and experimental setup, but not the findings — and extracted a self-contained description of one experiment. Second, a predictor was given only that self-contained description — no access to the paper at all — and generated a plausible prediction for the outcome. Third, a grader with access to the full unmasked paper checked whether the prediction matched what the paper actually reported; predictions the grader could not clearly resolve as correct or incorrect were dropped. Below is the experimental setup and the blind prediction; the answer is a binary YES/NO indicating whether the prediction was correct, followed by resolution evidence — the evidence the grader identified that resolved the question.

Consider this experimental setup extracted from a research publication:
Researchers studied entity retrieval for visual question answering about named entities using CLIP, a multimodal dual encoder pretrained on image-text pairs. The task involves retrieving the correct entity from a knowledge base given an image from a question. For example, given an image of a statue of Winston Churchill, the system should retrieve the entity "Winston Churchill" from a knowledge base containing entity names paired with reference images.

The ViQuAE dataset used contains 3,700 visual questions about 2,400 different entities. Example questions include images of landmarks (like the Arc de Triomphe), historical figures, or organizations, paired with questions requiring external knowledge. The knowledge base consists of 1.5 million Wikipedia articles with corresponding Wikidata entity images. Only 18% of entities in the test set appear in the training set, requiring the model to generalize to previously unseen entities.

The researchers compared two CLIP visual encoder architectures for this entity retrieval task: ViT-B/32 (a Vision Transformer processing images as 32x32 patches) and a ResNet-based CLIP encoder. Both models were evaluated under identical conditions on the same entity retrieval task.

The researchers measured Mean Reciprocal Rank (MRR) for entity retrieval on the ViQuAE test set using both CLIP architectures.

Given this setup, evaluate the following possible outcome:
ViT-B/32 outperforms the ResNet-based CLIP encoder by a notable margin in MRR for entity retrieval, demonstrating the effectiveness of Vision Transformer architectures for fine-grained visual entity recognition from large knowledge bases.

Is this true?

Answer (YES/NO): NO